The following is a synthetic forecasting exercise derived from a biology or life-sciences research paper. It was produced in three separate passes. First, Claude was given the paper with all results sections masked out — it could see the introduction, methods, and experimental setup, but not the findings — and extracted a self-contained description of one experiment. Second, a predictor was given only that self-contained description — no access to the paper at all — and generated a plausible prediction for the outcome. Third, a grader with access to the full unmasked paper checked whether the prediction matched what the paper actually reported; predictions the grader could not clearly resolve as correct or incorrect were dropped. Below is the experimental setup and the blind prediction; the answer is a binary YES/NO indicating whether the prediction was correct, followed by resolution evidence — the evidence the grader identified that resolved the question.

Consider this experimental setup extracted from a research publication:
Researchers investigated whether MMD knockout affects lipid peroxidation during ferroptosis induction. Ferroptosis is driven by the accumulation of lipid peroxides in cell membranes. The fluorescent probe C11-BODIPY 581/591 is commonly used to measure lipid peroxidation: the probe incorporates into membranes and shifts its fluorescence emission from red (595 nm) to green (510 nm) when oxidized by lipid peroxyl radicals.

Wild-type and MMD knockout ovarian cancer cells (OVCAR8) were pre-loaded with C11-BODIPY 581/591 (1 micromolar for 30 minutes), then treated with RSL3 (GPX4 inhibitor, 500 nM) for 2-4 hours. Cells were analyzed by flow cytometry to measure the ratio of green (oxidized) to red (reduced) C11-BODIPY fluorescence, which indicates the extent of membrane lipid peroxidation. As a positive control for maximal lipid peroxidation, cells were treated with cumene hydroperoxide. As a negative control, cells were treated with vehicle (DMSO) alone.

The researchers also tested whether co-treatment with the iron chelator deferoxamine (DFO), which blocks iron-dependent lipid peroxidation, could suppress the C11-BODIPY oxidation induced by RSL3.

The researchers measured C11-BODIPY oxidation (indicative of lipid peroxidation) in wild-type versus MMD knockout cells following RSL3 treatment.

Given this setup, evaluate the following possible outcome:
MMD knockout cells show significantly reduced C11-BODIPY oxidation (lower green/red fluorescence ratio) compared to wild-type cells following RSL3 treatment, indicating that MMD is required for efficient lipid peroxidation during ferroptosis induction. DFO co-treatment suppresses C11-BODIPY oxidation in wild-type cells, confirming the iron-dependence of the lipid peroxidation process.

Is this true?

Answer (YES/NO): YES